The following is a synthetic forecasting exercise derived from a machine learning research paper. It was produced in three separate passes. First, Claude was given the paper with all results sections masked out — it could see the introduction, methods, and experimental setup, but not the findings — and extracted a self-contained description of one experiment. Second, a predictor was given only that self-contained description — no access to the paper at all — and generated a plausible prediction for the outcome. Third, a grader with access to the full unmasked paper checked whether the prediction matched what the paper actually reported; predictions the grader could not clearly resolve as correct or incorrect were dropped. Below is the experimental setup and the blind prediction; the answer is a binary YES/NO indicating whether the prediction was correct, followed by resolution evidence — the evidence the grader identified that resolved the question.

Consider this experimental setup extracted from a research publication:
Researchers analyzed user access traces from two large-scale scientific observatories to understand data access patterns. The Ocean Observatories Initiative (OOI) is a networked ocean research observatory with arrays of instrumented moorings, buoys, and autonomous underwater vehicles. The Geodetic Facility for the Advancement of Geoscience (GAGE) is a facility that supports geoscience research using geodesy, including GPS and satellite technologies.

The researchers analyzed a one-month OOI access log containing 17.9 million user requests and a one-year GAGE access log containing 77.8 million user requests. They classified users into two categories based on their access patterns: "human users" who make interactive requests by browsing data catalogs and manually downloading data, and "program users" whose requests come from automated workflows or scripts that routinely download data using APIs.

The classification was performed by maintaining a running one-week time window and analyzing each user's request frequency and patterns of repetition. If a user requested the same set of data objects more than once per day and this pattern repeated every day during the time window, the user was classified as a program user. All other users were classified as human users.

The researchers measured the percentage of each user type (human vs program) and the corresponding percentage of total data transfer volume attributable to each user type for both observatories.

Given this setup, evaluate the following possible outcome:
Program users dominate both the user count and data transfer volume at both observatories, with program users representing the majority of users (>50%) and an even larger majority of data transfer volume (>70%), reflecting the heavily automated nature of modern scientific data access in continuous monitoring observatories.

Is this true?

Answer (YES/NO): NO